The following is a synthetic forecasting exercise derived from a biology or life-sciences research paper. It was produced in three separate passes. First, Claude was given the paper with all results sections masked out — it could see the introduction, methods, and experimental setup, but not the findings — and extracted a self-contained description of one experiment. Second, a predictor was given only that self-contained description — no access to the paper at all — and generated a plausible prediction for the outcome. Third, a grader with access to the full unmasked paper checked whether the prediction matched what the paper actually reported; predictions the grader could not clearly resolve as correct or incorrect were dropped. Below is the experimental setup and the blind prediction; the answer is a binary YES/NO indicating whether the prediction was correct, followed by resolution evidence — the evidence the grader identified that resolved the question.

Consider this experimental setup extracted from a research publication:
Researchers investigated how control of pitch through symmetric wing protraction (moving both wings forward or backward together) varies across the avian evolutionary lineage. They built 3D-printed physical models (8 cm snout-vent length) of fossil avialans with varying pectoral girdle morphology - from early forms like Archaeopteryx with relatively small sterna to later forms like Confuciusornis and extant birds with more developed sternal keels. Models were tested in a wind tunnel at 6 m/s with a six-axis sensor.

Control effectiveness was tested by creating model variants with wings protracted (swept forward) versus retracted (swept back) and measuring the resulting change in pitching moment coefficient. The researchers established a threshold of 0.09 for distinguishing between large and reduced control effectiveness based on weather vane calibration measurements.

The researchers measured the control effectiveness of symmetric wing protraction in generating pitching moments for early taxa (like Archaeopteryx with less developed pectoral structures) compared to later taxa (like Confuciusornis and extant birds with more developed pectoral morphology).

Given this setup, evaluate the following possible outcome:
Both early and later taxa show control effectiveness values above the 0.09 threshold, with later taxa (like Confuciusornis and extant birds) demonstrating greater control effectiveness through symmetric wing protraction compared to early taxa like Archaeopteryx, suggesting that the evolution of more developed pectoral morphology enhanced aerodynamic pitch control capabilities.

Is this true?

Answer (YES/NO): NO